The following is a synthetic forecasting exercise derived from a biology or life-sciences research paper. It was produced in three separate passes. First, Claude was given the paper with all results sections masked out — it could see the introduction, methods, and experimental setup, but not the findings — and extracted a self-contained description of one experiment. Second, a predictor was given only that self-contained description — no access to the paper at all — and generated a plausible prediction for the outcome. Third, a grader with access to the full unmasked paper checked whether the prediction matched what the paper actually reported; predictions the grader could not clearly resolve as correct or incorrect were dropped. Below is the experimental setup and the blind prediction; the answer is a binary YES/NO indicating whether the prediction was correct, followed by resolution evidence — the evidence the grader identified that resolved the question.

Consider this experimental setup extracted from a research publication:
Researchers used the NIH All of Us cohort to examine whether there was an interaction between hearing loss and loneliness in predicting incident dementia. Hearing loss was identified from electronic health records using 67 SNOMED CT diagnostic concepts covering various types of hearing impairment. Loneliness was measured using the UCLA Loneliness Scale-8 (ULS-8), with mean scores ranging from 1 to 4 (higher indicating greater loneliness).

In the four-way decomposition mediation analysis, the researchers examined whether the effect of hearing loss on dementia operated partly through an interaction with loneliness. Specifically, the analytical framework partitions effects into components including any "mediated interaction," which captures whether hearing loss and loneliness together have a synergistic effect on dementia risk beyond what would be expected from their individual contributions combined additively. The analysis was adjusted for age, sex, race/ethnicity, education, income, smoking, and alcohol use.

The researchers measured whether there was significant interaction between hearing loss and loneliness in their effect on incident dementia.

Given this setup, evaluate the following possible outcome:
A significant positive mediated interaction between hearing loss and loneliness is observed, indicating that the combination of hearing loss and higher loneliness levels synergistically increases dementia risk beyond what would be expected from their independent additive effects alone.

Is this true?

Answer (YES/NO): NO